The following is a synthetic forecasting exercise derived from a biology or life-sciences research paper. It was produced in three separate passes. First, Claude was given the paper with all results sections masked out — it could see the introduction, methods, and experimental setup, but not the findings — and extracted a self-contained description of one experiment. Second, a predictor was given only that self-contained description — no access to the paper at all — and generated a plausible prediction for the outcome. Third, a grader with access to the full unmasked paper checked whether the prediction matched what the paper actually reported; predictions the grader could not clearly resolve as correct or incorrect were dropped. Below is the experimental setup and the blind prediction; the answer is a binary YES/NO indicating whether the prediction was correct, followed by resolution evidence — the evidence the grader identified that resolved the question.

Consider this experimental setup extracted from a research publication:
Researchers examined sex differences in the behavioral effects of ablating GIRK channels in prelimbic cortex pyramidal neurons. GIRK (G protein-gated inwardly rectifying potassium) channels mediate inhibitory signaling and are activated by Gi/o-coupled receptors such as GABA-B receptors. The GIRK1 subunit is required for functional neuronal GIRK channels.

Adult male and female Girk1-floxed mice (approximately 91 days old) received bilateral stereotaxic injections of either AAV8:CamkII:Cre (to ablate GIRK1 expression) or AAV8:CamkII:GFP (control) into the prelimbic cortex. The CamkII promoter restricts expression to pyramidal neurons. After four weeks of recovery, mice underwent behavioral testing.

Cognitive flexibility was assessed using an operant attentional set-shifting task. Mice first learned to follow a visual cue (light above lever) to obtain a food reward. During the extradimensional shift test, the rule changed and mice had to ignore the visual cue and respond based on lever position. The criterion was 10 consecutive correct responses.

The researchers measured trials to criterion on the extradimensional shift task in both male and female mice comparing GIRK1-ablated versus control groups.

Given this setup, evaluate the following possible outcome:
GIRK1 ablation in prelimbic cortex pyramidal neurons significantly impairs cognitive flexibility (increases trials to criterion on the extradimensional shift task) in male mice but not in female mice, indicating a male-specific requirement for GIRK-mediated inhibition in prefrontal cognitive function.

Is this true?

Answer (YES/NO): NO